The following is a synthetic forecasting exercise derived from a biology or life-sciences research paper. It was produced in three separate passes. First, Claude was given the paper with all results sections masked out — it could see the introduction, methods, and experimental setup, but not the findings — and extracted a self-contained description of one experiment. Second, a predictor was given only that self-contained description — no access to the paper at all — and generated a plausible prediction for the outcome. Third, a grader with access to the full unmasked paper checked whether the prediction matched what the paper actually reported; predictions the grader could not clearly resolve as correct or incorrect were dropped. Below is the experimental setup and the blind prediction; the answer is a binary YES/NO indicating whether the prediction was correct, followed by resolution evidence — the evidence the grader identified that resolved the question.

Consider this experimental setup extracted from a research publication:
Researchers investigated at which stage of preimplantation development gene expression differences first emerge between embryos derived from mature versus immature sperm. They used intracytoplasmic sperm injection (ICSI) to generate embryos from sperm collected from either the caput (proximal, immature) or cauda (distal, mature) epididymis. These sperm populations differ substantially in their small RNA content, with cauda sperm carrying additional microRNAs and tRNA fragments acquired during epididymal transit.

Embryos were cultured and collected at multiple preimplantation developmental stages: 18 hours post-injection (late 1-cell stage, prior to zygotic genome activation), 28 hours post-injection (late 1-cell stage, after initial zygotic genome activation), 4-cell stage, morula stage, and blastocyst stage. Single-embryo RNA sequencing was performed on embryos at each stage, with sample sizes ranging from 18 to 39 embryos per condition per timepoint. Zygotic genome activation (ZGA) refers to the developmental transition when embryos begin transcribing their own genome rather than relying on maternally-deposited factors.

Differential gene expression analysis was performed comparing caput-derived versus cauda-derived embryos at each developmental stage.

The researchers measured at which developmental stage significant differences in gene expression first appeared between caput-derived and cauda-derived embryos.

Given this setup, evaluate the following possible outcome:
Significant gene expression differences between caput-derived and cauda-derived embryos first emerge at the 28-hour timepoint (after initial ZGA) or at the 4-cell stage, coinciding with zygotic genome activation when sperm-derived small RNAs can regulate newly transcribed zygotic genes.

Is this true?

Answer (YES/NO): YES